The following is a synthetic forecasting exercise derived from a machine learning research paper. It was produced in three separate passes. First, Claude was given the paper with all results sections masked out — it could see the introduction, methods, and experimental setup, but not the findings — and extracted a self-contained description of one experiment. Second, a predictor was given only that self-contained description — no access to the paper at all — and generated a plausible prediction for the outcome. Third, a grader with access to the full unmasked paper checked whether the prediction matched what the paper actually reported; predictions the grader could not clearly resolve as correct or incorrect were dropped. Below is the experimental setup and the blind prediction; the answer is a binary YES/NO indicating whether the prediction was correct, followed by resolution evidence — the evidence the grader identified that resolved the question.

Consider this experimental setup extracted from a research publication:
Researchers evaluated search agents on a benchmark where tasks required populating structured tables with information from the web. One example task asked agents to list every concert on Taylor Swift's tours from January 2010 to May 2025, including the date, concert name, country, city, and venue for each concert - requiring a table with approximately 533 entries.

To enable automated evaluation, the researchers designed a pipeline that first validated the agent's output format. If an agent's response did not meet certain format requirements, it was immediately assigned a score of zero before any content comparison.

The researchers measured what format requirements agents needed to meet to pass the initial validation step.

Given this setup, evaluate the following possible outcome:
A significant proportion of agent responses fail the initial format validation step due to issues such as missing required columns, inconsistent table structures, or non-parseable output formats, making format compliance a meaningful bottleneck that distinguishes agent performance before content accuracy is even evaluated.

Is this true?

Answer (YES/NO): NO